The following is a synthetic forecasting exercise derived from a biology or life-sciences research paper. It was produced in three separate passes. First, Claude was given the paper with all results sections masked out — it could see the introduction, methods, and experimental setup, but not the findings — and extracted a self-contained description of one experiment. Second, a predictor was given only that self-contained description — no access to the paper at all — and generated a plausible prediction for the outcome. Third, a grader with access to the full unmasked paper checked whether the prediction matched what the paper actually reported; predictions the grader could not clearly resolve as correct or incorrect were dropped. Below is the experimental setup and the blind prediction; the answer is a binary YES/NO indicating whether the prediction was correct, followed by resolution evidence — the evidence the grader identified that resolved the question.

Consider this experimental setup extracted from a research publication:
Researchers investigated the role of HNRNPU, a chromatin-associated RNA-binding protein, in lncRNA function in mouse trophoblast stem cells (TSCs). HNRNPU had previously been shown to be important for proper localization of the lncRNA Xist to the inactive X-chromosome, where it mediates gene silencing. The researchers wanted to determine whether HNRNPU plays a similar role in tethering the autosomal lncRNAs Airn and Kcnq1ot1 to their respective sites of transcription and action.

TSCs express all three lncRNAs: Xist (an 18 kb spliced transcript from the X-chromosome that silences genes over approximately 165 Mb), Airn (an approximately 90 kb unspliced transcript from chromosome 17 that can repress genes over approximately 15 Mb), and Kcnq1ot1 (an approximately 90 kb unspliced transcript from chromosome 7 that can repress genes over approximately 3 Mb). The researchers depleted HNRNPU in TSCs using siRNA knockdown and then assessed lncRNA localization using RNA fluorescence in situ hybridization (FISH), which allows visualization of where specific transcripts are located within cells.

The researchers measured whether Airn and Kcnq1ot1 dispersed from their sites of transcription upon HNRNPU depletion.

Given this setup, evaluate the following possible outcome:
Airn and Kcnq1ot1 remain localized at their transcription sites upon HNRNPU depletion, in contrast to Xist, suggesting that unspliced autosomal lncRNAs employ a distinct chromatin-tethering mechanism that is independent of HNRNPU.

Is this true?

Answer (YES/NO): YES